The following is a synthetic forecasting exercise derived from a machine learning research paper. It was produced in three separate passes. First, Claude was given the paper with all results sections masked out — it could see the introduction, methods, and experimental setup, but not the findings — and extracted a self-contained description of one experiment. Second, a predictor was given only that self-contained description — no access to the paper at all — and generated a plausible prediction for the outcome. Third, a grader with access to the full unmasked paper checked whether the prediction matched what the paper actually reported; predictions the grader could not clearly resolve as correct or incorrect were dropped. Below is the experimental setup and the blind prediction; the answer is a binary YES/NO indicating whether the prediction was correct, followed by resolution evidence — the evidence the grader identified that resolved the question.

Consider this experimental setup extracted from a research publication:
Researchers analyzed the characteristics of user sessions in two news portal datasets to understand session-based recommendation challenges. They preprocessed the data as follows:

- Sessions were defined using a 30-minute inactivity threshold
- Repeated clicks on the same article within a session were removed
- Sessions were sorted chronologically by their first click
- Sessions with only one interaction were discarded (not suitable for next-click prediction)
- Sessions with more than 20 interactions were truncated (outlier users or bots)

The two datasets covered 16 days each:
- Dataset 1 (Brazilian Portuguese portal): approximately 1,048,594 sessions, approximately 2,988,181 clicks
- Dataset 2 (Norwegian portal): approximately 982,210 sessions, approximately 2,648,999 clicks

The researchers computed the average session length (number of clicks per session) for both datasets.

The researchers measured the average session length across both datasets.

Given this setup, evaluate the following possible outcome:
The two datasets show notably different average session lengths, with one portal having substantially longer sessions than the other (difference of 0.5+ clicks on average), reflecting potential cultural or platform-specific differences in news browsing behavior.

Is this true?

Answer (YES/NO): NO